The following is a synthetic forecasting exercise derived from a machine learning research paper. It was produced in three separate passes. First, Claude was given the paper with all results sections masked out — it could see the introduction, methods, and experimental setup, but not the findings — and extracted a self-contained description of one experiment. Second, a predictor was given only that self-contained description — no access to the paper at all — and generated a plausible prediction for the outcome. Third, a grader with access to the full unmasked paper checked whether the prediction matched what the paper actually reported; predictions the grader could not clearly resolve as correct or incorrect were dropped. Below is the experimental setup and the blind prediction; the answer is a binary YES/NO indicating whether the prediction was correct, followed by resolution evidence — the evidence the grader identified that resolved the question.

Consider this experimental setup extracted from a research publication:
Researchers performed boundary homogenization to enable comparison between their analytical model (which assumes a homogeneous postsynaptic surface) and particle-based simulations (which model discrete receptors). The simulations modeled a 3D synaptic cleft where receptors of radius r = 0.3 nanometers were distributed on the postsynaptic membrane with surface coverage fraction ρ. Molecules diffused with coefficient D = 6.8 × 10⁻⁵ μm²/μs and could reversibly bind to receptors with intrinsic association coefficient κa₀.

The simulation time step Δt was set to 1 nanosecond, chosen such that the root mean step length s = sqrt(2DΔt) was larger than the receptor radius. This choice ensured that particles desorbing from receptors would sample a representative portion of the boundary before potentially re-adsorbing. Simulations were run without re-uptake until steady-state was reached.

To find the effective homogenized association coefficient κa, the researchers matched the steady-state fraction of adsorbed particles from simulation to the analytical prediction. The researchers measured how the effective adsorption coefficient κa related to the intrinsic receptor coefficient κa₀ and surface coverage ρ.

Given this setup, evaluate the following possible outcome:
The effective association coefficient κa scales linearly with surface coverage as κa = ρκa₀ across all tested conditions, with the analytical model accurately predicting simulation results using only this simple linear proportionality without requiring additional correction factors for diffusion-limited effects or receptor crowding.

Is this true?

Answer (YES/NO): NO